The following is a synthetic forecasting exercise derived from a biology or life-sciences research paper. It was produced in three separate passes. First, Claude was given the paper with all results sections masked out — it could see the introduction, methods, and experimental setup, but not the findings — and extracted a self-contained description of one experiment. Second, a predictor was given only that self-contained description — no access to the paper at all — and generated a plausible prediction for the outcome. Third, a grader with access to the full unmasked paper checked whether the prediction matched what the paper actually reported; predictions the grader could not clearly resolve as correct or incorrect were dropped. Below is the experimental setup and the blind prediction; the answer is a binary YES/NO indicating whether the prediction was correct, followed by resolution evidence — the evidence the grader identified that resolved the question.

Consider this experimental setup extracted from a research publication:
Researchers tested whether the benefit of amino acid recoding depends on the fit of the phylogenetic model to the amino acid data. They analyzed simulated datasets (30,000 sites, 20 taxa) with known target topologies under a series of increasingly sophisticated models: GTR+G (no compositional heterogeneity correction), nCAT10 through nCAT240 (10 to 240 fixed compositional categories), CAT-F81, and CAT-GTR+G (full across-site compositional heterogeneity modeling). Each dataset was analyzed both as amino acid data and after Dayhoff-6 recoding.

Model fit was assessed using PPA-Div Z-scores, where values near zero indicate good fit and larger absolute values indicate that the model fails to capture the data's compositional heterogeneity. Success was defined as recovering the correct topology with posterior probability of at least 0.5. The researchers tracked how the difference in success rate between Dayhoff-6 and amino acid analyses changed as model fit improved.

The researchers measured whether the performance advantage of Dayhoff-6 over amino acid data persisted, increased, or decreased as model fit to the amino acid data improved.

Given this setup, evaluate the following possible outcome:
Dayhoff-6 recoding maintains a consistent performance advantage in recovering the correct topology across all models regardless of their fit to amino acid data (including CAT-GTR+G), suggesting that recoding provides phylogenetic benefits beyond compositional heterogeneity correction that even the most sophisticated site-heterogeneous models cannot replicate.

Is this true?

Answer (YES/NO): NO